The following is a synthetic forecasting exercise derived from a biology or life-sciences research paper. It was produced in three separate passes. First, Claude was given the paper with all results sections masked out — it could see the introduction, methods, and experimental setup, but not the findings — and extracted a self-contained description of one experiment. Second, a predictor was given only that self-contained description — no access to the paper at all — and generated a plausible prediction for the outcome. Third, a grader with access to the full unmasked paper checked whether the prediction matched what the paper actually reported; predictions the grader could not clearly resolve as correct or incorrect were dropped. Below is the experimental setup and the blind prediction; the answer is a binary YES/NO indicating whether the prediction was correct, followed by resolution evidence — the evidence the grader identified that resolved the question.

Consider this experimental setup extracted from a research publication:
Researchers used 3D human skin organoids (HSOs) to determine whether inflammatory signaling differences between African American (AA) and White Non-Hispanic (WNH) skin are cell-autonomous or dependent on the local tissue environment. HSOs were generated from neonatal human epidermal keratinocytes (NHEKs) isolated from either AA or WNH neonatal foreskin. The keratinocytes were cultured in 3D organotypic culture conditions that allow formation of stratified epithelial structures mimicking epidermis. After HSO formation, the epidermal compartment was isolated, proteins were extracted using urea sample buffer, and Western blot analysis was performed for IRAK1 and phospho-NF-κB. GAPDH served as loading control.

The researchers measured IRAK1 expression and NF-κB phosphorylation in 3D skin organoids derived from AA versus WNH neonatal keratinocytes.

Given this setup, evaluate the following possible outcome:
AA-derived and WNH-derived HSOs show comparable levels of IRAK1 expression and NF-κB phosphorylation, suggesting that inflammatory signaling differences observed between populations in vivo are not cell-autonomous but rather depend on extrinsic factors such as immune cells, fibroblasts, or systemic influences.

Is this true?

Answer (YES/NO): NO